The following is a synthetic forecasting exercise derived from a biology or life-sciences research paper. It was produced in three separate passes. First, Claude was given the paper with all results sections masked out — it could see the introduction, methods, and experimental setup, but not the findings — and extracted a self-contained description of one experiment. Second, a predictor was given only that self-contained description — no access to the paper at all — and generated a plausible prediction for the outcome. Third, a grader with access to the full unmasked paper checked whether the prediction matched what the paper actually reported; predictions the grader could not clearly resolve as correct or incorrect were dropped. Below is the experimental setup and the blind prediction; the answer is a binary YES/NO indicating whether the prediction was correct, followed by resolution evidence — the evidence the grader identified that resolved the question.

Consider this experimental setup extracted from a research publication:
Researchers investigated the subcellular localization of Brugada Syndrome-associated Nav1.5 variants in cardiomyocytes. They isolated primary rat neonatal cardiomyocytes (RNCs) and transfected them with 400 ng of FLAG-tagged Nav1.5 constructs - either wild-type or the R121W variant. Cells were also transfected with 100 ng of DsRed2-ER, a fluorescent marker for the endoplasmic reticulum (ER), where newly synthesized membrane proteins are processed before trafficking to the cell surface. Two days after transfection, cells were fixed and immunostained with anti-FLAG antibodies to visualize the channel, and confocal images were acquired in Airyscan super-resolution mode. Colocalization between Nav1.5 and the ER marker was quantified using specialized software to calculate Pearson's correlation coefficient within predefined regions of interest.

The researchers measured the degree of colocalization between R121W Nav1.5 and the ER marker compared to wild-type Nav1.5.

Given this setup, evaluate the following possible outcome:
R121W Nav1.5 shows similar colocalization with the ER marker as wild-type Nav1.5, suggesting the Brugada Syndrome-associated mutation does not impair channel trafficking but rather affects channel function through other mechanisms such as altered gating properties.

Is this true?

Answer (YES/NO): YES